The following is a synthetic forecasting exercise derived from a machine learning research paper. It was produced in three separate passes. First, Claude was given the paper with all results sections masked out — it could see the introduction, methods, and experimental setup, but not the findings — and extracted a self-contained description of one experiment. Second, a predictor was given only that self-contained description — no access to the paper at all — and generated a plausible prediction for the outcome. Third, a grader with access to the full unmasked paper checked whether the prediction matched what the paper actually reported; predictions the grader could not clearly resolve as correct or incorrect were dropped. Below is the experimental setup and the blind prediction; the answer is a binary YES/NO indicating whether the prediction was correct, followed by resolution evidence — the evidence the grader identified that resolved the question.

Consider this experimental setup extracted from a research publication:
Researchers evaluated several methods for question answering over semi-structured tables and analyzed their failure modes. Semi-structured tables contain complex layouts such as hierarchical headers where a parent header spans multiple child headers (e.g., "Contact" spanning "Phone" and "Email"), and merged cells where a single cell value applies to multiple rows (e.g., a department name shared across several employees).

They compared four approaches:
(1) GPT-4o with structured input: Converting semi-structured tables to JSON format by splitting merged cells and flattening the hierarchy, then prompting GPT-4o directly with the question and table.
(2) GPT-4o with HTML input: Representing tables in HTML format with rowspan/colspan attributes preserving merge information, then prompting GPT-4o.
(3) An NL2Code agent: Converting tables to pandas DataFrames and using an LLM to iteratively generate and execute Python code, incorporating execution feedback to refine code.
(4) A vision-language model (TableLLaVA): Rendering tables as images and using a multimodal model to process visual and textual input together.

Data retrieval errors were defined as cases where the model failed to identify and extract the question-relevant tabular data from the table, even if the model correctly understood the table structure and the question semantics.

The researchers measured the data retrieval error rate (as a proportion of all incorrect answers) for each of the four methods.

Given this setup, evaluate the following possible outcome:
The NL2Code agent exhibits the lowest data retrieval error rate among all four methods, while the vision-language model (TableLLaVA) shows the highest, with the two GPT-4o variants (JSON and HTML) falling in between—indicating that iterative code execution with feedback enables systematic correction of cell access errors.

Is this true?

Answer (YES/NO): NO